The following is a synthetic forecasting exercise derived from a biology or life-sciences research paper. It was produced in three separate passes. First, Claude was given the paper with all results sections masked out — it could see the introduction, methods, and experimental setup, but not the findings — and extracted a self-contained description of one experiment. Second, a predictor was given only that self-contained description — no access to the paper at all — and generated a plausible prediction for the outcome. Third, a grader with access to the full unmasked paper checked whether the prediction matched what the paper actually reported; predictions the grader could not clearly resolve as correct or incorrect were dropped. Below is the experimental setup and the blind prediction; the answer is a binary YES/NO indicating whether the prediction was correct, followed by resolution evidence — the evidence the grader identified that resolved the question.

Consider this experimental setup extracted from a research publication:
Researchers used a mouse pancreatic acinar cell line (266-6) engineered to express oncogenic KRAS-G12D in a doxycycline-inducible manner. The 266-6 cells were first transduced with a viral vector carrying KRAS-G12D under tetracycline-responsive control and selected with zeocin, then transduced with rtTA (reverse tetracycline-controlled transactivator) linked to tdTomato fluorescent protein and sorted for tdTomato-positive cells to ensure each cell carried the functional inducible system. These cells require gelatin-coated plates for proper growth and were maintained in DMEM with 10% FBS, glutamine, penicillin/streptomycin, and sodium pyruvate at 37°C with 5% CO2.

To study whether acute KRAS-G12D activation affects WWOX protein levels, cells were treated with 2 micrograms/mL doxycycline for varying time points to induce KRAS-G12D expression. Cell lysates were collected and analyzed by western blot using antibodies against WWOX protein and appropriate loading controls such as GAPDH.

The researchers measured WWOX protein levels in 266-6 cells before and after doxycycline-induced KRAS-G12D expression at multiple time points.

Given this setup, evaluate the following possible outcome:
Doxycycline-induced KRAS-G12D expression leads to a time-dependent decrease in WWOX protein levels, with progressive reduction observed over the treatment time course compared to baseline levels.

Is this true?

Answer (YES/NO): NO